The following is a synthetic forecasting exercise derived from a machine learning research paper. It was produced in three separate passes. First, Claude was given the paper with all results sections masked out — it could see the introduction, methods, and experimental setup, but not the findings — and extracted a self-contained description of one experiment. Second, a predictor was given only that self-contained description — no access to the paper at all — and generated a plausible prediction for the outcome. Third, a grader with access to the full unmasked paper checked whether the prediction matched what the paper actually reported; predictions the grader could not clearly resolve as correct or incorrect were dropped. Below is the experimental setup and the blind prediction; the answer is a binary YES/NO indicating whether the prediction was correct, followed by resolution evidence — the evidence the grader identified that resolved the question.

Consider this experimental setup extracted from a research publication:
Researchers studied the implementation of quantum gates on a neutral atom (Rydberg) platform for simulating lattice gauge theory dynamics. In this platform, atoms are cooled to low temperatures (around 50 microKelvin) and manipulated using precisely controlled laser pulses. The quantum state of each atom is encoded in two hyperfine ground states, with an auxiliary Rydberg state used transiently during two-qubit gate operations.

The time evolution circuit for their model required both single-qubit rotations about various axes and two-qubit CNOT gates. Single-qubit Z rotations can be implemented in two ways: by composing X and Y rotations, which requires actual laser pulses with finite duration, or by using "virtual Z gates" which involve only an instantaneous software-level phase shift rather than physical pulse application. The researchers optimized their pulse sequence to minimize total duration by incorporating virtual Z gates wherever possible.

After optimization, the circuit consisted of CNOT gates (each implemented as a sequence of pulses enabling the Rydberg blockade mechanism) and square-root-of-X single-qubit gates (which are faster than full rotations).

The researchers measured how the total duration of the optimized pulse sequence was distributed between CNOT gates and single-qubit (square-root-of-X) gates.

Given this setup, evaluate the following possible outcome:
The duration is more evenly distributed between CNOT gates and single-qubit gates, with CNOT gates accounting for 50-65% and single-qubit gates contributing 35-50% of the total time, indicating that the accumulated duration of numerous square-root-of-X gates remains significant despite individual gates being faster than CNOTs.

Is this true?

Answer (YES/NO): NO